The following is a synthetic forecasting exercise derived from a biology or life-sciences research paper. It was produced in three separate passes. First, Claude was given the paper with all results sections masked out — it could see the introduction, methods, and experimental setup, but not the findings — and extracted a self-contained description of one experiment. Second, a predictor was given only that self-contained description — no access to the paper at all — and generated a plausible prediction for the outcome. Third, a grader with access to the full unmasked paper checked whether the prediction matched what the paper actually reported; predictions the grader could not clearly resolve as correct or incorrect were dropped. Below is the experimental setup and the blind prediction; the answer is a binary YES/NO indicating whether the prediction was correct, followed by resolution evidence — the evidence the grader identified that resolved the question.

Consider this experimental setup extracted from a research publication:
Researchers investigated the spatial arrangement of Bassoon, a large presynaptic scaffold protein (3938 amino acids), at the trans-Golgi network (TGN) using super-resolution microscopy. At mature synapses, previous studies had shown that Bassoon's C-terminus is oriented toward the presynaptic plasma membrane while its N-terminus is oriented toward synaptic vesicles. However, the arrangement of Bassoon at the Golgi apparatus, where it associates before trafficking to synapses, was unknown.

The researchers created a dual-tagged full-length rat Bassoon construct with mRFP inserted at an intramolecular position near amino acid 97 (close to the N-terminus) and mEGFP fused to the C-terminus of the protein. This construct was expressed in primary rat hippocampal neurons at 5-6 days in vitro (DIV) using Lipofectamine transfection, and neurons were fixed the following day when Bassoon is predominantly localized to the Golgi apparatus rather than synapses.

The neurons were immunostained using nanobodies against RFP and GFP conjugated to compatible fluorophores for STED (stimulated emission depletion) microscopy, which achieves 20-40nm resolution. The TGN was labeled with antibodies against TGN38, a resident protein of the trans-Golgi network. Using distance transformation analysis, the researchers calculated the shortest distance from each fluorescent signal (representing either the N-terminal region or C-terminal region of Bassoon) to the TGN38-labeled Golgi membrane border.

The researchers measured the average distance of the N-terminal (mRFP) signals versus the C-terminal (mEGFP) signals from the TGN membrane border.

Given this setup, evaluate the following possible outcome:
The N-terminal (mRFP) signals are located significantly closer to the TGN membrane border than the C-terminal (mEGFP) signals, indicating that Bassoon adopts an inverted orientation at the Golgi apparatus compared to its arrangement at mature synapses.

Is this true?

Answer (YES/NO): YES